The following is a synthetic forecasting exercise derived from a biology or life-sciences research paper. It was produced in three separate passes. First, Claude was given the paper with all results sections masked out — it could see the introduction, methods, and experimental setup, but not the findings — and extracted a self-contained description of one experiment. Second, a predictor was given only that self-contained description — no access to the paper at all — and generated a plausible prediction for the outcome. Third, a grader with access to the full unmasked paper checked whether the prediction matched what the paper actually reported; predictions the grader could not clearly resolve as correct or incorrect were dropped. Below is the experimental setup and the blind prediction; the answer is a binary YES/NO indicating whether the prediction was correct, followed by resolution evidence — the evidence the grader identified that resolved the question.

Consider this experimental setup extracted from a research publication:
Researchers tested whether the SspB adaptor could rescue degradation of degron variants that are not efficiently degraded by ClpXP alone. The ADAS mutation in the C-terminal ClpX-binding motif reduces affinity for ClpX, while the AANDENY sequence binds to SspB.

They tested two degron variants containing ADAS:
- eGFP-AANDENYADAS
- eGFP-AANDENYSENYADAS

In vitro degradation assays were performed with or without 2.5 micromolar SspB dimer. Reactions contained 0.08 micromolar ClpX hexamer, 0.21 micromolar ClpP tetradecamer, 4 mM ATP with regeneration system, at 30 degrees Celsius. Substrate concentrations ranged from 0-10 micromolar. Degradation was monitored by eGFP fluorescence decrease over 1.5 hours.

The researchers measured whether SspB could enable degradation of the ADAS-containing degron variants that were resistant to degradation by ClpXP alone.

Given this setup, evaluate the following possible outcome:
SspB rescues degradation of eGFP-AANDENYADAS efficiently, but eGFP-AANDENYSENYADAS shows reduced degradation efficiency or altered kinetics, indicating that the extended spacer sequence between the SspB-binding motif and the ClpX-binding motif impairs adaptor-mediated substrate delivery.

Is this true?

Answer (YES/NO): NO